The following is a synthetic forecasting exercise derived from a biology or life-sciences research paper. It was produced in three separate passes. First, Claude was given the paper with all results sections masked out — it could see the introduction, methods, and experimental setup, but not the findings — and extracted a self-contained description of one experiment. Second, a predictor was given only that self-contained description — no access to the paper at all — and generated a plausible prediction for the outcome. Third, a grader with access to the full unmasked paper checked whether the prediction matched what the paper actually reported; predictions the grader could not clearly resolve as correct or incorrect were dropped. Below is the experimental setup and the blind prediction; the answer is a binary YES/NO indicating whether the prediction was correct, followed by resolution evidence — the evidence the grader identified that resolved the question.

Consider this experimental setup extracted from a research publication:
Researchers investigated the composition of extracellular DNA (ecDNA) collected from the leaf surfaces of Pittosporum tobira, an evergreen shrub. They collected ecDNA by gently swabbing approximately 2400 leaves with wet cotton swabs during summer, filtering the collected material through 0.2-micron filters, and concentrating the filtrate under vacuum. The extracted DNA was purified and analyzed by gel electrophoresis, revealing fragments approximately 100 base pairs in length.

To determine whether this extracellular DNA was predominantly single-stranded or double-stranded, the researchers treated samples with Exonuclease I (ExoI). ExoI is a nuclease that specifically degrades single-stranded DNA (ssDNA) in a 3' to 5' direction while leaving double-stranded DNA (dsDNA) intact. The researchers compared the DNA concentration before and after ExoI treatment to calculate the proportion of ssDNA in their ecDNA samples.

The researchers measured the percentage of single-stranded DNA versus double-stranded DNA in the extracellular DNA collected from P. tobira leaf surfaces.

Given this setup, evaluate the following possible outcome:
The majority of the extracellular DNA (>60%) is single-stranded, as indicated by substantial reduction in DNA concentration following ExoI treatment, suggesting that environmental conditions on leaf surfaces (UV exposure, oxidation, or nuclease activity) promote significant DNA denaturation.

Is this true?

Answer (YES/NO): YES